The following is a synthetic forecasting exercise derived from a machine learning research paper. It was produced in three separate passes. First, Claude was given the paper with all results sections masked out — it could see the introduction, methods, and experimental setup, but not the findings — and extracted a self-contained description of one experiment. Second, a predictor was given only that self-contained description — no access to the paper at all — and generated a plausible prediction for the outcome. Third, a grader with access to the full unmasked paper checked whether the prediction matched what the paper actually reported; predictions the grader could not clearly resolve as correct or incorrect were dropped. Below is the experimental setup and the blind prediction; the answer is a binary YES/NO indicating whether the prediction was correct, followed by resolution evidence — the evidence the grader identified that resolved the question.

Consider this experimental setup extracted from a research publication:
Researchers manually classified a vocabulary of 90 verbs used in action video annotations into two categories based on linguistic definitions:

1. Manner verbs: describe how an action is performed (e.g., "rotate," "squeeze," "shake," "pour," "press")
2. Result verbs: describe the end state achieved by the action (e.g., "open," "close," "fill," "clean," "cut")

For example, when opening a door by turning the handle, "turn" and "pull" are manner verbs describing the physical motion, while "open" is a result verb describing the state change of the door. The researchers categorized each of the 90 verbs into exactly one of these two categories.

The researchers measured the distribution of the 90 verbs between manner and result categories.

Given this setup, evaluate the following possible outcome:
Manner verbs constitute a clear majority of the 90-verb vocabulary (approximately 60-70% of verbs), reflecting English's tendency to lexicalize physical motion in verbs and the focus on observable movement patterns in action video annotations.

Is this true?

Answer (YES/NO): NO